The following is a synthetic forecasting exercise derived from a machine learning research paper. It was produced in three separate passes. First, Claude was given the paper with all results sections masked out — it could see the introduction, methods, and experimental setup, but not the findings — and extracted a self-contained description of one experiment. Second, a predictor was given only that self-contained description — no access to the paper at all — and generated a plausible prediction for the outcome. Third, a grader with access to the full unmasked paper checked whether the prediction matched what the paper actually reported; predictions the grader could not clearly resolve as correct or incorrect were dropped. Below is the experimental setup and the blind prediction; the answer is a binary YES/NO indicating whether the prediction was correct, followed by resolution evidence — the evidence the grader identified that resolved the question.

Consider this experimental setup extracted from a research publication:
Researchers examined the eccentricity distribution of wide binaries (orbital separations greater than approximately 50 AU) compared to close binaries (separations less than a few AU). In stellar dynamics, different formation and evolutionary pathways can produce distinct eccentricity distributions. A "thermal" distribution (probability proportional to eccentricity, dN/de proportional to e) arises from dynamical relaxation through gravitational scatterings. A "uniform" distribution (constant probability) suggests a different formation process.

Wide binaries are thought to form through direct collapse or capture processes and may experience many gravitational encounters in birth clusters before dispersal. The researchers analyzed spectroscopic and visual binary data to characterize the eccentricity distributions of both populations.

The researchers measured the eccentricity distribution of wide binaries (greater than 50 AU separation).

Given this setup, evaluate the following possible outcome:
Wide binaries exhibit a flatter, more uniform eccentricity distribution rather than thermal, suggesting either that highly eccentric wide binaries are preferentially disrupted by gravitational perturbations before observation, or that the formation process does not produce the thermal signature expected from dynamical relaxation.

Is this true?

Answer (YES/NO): NO